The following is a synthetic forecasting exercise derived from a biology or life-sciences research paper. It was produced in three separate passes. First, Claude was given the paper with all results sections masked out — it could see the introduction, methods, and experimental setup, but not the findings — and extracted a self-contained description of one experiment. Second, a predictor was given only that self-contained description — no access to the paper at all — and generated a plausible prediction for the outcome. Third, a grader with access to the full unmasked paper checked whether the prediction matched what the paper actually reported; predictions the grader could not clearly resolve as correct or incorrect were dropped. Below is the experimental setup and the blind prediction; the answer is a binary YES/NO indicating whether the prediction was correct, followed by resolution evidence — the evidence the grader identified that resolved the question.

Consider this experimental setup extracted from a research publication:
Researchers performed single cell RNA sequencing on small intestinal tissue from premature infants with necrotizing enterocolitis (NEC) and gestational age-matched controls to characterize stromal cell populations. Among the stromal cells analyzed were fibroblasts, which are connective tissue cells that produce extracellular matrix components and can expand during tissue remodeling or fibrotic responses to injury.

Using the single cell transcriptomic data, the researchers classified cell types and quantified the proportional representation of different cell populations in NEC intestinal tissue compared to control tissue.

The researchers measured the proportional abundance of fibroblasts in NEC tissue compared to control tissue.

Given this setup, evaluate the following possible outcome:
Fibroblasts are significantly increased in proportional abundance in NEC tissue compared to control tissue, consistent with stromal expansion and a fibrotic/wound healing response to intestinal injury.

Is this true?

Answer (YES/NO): YES